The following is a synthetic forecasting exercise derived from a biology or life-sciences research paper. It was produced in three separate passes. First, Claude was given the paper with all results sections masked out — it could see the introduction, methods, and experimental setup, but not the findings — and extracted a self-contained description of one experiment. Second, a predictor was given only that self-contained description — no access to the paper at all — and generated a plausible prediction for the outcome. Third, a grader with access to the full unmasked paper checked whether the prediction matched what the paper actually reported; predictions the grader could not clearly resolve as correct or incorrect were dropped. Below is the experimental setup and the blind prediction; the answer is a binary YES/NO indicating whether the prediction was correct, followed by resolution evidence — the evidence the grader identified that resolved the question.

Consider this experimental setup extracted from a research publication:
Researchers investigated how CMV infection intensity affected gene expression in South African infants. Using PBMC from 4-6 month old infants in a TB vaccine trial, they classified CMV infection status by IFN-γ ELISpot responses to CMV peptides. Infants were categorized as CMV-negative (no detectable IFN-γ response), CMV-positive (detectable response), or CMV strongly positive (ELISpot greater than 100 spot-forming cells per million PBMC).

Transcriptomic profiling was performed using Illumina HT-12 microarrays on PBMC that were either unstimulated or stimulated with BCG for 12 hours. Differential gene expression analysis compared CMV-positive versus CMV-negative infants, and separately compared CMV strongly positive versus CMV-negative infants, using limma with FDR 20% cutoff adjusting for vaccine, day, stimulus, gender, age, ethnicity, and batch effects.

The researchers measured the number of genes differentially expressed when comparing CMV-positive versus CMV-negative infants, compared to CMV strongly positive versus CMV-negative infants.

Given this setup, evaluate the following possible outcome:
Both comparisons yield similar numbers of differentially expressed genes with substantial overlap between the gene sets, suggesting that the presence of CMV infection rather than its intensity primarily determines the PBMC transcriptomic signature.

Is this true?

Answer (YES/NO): NO